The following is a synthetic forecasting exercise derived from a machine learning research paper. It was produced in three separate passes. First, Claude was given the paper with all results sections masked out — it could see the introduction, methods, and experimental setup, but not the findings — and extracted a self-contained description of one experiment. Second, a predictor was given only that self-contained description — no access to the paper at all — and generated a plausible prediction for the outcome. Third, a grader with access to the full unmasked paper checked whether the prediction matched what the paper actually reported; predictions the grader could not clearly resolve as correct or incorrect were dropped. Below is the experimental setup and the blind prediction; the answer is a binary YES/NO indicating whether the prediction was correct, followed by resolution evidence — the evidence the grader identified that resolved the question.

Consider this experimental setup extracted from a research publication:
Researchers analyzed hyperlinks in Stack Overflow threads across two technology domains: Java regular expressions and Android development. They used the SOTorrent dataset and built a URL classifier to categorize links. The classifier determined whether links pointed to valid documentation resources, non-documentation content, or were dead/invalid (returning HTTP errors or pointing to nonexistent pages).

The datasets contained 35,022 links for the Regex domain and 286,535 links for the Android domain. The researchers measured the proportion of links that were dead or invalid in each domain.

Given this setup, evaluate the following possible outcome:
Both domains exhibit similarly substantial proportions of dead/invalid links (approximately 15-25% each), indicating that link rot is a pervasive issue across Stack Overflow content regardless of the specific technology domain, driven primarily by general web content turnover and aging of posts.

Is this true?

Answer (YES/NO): NO